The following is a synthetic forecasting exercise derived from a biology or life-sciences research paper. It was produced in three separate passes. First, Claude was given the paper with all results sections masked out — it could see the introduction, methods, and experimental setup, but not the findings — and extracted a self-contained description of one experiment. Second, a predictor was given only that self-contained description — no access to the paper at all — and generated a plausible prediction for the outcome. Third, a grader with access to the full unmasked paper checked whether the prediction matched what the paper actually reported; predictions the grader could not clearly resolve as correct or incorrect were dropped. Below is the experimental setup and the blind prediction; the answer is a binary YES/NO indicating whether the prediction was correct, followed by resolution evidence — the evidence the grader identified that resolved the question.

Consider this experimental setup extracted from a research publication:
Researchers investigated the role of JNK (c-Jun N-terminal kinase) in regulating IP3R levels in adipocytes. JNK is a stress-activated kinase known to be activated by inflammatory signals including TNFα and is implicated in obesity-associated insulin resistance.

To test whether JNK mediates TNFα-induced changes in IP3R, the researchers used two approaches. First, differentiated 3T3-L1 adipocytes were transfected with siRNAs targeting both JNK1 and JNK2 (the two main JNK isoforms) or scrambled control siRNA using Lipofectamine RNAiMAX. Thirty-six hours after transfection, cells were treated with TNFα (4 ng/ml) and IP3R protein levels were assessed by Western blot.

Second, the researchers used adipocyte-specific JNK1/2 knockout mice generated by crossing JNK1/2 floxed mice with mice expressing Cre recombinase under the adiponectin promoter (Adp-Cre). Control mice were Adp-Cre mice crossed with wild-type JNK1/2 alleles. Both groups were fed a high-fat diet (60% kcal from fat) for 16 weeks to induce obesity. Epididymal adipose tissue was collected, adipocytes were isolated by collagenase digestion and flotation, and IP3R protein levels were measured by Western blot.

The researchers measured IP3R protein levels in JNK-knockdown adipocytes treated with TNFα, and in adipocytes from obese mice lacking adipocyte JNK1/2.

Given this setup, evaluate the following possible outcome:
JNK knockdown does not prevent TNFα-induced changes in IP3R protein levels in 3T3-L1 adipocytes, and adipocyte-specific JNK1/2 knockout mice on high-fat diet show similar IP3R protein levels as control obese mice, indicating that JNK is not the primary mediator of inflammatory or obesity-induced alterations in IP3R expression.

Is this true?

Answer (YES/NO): NO